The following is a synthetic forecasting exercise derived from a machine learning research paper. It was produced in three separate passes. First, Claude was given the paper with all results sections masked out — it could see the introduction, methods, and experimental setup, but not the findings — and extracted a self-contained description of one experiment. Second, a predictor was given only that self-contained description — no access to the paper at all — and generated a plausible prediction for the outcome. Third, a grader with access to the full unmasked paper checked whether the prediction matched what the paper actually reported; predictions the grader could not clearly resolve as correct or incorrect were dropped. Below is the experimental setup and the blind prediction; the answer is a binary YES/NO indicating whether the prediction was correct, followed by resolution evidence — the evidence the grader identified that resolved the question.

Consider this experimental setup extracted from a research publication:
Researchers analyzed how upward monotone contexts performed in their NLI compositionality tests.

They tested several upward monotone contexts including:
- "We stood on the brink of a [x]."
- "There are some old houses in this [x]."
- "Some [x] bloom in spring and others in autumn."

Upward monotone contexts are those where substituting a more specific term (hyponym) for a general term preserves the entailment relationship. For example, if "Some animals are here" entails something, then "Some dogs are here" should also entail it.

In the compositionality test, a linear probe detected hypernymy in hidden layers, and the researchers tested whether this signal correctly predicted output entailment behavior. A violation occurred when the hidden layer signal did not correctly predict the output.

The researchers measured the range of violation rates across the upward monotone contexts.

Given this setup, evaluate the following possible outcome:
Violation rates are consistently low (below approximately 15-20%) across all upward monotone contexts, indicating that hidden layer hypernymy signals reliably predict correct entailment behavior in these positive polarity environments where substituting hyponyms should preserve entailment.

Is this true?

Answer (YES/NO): NO